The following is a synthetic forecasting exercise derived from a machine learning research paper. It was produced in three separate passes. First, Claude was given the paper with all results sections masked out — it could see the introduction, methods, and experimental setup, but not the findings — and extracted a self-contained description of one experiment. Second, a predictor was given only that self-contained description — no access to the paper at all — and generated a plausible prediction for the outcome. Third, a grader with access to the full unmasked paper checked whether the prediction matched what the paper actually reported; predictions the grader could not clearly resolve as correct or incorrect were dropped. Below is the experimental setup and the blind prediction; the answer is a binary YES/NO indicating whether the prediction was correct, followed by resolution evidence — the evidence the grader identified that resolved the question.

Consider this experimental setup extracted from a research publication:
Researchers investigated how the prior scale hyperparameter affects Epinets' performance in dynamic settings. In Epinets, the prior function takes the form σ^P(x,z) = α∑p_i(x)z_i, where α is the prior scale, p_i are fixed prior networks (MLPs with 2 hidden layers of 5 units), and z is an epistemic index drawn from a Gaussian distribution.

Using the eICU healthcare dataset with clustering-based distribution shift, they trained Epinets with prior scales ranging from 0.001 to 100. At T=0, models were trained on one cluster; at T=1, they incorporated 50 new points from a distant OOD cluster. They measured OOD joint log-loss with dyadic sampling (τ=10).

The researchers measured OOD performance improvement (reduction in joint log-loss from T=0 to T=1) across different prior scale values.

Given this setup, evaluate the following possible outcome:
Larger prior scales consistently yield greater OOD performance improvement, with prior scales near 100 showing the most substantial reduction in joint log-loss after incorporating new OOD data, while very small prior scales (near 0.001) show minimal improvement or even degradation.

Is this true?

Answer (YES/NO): NO